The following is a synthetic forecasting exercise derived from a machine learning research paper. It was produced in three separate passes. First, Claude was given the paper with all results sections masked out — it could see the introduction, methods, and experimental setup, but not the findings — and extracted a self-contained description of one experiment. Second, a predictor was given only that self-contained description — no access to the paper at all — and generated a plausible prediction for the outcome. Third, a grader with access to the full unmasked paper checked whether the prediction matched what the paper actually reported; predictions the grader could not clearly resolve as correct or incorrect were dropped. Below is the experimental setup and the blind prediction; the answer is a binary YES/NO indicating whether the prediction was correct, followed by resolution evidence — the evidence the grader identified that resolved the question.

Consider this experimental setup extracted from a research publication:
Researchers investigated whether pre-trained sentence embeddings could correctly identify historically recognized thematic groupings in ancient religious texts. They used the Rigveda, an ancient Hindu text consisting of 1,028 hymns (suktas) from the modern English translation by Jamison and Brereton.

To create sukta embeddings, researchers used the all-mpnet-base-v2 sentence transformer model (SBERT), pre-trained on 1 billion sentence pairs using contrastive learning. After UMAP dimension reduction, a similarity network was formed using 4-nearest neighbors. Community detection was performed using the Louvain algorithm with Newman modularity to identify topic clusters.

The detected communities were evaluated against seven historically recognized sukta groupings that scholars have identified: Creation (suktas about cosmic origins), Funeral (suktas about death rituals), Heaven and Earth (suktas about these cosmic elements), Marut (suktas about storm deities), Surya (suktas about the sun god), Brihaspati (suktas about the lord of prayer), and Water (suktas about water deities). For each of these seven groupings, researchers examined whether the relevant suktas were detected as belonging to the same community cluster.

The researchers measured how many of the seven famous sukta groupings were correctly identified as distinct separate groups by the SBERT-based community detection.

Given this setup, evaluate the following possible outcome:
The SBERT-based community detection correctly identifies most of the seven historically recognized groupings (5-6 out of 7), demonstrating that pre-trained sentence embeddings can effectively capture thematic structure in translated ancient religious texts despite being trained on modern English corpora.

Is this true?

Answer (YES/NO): NO